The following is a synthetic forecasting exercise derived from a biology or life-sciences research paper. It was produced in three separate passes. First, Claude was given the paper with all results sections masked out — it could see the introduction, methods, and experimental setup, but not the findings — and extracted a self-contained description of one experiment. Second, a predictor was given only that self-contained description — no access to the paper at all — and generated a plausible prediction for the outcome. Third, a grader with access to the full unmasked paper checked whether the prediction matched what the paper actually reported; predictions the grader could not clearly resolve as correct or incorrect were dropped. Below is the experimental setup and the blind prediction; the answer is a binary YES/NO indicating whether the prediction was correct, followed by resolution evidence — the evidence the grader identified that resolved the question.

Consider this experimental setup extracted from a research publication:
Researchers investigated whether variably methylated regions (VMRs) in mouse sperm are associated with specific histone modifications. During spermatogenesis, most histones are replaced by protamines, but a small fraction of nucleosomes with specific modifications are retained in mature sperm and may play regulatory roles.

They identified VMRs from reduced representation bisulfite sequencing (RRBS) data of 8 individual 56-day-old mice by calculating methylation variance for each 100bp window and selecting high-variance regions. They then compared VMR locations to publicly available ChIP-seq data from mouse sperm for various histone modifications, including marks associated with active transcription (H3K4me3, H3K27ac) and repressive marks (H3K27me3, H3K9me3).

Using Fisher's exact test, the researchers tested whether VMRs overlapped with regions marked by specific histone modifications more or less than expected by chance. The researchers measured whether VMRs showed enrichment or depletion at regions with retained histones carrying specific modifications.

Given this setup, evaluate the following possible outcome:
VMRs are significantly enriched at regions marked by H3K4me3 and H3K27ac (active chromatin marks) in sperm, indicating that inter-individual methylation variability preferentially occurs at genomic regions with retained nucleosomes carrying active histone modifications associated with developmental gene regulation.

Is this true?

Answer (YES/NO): NO